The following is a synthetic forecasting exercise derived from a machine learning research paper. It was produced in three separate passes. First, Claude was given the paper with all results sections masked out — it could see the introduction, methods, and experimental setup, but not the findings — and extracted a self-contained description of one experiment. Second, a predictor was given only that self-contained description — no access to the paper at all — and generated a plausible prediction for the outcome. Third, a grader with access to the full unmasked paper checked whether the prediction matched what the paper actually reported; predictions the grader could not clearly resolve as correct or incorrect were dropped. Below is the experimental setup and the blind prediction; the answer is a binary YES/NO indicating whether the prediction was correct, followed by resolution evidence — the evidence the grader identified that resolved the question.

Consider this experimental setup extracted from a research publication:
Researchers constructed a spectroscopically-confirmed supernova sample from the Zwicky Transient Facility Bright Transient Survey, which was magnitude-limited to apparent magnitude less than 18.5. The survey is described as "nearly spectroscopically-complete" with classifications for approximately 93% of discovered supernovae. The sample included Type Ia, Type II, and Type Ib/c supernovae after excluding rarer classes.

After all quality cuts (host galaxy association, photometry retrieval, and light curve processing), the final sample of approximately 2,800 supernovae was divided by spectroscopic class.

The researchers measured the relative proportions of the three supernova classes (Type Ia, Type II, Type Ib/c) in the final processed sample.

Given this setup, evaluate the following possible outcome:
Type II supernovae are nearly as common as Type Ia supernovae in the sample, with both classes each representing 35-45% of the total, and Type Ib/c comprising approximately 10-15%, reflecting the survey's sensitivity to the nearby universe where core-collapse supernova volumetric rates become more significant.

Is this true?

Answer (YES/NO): NO